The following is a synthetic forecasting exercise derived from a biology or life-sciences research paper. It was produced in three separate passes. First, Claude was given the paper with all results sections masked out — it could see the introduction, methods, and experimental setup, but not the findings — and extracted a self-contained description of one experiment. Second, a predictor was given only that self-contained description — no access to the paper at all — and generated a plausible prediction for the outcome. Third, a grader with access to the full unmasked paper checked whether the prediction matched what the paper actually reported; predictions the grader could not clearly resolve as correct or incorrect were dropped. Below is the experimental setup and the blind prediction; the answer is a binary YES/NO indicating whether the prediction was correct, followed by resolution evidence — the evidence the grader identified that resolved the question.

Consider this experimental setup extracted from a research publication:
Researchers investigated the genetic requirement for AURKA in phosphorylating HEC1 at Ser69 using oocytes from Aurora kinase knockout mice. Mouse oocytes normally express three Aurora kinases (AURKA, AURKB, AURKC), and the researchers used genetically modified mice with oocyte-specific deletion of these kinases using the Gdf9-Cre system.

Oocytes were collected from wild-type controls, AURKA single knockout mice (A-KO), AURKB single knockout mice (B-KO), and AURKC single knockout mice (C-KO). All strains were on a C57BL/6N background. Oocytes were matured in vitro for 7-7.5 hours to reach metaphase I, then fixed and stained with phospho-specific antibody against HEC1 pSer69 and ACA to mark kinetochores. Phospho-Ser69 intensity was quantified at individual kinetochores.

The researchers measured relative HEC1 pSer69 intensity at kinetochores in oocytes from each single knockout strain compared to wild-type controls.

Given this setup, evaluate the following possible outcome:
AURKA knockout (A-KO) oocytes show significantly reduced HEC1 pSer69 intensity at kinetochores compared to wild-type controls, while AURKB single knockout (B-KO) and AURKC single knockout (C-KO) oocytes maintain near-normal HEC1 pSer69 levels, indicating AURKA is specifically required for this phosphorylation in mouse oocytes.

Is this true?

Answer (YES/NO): YES